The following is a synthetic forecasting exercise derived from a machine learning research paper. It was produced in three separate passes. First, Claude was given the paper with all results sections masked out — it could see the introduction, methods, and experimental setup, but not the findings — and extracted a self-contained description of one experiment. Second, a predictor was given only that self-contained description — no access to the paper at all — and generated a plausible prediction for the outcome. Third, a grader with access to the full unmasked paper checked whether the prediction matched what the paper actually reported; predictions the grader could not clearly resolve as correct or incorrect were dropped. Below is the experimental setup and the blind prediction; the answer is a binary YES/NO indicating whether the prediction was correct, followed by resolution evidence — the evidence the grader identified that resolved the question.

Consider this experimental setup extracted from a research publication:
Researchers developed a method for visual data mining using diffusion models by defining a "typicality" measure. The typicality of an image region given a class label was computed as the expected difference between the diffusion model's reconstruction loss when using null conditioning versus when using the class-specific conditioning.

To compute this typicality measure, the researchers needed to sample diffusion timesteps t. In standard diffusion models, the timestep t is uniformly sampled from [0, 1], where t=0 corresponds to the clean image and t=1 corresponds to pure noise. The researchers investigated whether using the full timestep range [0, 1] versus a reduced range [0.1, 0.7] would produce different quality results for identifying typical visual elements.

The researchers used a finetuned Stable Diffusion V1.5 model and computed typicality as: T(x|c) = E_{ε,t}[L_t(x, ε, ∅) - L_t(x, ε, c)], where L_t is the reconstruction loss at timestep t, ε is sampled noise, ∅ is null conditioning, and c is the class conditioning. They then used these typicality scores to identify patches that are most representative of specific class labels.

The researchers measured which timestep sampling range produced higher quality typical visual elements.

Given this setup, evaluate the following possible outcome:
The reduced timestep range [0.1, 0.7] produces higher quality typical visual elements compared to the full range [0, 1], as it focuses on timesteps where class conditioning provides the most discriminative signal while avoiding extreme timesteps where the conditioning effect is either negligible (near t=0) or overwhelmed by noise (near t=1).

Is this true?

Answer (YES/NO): YES